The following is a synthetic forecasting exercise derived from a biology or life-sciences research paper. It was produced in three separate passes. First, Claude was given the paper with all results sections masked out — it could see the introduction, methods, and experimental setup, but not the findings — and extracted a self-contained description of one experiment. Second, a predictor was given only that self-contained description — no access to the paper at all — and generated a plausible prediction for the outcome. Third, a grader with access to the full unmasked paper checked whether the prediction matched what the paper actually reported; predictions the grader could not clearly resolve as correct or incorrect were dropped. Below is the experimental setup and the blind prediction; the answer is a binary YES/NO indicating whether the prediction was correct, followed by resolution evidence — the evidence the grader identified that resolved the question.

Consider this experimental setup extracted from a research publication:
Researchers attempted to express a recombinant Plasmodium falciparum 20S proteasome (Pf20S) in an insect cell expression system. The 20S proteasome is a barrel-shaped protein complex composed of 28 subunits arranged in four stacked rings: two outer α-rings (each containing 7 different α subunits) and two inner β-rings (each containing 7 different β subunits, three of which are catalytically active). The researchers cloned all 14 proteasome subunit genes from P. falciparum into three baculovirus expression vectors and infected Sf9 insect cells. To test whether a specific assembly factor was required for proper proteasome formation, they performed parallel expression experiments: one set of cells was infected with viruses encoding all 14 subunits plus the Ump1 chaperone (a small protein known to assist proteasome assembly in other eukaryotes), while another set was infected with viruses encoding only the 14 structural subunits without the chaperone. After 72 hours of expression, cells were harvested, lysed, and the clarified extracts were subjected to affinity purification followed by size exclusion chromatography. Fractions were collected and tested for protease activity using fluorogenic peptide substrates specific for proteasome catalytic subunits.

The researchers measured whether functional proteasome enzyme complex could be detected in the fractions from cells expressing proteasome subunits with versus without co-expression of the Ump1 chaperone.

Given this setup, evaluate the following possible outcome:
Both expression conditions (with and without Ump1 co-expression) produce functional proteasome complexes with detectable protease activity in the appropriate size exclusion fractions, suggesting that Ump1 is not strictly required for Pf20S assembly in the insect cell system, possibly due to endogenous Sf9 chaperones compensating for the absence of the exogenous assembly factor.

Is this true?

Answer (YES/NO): NO